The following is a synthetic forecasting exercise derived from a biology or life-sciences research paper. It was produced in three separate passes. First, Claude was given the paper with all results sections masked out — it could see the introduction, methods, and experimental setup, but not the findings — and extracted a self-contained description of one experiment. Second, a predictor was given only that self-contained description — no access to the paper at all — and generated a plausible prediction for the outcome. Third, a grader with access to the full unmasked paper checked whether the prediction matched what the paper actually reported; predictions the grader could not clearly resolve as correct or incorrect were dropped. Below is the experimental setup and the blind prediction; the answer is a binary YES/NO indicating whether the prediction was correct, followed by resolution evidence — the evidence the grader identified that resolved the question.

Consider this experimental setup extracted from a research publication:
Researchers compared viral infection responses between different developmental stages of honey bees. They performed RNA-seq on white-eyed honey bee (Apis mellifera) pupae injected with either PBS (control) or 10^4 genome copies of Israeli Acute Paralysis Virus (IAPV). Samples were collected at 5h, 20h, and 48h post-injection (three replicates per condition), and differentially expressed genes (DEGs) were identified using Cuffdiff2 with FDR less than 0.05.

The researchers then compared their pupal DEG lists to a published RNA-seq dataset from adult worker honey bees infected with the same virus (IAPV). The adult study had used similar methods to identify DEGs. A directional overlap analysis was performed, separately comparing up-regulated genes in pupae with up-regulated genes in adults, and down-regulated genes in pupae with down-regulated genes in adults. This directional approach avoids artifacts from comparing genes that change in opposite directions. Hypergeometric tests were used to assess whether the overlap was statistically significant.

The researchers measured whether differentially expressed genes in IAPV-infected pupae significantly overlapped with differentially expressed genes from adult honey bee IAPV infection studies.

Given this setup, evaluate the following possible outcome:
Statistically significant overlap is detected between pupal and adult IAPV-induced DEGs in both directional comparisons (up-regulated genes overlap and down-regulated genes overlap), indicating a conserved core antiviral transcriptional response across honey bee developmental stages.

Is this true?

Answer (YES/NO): YES